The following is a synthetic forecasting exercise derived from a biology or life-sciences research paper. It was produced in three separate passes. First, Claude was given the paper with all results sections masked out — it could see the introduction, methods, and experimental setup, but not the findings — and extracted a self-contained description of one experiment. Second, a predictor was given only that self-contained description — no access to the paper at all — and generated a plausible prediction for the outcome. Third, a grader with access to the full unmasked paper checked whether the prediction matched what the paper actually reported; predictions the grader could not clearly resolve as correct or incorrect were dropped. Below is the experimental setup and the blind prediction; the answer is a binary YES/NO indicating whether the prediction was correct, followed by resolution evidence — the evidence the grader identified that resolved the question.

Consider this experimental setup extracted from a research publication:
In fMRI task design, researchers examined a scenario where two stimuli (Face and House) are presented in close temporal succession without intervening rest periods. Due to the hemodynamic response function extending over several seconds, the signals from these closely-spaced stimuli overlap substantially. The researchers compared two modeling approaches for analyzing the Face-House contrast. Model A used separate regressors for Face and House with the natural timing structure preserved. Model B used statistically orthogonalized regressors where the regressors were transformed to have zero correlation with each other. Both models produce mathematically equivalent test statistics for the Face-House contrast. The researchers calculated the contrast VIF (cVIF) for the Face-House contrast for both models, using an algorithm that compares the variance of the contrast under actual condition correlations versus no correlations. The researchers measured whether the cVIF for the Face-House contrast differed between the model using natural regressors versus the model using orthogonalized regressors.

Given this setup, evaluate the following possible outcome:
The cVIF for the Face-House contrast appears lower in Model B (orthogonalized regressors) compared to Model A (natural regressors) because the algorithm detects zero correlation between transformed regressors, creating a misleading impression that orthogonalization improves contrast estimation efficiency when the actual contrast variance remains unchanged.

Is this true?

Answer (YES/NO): NO